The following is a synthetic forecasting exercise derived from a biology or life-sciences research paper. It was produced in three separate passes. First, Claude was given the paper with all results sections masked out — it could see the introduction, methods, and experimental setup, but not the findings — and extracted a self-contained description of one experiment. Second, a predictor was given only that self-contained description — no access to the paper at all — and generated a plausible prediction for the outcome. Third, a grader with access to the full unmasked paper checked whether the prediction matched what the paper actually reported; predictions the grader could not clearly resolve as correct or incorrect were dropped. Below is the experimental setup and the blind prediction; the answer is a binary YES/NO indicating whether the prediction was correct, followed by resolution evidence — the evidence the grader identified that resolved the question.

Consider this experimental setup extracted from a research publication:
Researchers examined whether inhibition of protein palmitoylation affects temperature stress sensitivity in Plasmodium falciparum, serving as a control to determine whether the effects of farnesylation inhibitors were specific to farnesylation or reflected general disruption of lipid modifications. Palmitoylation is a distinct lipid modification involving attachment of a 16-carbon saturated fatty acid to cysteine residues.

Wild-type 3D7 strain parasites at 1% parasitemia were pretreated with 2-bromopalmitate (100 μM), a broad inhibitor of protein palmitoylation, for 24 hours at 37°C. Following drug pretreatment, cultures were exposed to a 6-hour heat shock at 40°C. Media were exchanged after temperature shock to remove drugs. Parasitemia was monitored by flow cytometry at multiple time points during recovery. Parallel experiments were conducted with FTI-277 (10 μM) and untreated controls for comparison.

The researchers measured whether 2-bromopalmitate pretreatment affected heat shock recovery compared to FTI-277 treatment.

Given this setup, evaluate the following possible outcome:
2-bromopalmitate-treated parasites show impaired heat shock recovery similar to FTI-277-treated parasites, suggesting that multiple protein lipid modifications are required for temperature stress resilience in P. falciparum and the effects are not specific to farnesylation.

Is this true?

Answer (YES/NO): NO